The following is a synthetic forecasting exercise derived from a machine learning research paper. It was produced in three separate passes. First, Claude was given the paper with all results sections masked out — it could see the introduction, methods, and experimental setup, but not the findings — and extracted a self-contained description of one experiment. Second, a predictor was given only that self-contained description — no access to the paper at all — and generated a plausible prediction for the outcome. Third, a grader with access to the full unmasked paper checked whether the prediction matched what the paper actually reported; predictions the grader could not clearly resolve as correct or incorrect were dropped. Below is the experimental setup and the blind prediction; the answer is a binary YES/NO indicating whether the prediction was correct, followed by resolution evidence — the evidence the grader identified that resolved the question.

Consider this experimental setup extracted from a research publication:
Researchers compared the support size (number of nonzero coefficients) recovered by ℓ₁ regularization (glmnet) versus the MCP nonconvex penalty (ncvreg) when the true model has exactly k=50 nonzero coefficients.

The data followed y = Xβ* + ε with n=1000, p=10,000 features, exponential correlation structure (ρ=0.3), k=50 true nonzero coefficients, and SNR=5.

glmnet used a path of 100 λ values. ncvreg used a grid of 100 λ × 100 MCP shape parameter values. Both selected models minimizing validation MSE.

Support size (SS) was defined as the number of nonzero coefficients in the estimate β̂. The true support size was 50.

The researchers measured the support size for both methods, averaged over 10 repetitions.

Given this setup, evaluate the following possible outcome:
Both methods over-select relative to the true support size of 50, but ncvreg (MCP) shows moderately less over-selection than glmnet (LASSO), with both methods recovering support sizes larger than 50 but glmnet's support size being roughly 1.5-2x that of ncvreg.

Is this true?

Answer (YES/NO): NO